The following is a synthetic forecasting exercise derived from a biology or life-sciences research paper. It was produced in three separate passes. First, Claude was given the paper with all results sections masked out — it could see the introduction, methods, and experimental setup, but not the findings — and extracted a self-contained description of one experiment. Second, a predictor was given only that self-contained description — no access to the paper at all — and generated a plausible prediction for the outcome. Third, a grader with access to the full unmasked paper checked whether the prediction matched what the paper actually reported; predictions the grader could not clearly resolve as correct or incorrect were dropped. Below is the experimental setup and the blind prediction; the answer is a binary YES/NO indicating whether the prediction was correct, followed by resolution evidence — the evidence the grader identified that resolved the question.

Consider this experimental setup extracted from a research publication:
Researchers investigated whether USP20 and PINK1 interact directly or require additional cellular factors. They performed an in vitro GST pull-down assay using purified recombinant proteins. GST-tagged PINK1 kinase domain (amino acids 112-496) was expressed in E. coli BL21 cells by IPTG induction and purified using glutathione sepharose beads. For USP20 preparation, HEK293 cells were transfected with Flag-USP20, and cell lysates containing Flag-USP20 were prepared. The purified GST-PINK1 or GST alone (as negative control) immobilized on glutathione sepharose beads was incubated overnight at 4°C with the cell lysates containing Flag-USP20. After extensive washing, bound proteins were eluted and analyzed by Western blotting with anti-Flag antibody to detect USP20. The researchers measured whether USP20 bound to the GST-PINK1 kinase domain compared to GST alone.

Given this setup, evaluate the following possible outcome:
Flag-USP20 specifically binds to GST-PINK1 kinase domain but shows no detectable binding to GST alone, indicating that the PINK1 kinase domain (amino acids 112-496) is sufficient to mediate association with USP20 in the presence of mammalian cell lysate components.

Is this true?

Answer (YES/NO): YES